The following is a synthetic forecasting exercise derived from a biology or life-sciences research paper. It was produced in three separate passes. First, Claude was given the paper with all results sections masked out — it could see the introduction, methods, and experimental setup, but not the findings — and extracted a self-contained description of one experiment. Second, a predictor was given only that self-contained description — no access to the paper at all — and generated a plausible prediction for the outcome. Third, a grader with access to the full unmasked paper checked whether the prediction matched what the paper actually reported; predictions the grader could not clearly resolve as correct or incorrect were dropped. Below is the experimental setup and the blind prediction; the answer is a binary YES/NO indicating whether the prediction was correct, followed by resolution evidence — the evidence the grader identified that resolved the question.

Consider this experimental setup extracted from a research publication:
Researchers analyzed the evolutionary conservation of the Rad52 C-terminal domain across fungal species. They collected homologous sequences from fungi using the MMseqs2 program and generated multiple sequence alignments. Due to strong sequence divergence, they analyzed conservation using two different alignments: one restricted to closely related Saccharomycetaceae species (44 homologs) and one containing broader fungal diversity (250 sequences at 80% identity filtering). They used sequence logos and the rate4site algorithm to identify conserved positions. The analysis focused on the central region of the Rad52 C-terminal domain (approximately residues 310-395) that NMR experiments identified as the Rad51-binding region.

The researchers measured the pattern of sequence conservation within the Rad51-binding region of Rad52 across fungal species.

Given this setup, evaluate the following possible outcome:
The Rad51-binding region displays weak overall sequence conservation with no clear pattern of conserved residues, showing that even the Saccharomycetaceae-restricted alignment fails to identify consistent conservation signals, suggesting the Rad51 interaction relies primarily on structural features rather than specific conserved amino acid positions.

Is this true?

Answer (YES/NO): NO